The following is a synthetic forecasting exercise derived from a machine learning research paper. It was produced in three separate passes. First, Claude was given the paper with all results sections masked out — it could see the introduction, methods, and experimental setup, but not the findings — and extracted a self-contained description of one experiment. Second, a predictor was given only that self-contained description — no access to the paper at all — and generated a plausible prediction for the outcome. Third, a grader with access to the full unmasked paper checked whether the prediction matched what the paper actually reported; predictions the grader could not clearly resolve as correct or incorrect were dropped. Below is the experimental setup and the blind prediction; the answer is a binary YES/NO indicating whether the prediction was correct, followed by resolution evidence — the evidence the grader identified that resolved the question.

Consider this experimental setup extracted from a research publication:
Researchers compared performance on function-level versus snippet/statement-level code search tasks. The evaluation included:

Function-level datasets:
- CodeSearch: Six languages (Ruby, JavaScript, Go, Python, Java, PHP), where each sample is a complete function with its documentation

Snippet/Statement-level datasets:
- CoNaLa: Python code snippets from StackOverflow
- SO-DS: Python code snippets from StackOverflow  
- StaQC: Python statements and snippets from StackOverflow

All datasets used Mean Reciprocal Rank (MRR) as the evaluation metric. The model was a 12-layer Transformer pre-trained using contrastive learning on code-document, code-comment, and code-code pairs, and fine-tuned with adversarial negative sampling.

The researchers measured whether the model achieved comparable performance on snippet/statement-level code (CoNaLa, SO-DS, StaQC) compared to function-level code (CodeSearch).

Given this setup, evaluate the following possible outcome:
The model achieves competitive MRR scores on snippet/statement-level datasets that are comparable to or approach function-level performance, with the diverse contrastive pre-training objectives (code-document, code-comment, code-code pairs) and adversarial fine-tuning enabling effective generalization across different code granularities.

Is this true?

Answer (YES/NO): NO